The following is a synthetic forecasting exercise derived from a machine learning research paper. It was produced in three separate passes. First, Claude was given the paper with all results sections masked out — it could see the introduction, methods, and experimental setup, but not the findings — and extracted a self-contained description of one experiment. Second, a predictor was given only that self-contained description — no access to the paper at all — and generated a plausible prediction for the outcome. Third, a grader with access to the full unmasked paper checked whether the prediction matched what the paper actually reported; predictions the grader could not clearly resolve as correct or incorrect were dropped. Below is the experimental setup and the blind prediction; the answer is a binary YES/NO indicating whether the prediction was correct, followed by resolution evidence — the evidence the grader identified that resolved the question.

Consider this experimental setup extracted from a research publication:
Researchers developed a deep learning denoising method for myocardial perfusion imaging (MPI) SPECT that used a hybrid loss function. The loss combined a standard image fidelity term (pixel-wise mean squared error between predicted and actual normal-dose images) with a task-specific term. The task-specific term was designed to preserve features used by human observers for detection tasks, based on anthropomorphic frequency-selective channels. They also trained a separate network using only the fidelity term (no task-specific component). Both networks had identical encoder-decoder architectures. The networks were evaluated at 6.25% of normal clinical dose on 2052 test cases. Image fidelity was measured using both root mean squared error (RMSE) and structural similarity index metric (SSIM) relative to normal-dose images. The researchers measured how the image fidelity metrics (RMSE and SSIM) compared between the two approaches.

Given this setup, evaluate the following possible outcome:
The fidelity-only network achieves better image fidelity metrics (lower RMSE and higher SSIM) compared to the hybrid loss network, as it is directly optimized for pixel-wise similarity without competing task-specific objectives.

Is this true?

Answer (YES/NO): NO